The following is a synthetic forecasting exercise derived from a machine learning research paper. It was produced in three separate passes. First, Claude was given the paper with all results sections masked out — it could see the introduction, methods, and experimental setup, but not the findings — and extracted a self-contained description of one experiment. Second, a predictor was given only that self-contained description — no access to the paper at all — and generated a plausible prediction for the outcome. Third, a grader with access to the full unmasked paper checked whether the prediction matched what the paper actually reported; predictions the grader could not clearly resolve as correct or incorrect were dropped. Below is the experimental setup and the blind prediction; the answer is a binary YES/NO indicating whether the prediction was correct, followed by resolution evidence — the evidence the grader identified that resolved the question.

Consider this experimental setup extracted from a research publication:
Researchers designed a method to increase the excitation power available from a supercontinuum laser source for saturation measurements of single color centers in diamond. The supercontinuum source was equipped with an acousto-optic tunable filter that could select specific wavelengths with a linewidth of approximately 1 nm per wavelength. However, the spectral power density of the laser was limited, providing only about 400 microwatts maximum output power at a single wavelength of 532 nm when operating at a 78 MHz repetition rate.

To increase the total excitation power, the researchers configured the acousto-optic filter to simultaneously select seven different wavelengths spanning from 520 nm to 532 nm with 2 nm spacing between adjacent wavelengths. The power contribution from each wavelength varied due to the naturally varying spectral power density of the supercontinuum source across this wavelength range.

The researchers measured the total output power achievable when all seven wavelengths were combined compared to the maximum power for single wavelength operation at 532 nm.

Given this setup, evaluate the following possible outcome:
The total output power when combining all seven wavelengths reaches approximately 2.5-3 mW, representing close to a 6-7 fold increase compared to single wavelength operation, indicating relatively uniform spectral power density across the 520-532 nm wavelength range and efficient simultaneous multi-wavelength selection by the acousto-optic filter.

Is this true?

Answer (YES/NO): NO